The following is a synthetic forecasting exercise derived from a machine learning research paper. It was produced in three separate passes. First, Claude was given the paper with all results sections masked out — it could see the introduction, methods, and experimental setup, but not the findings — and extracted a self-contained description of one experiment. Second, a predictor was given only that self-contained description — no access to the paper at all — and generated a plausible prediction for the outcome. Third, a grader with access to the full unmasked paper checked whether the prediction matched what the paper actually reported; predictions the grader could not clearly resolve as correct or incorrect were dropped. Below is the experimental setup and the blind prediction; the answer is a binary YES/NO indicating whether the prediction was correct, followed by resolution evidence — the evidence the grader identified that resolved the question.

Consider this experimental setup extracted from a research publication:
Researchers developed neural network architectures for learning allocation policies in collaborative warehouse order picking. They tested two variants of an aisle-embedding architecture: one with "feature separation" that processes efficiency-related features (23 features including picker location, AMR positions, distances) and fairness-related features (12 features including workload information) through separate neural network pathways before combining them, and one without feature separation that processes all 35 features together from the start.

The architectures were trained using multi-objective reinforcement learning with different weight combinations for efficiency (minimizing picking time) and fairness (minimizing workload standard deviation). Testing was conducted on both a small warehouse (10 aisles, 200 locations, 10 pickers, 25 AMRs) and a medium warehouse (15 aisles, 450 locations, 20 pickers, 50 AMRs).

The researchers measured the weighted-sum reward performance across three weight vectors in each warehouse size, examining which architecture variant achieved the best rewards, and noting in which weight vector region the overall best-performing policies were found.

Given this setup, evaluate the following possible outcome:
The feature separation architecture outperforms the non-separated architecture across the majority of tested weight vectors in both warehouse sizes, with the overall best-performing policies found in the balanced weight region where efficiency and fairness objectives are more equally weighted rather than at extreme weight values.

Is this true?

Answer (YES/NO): NO